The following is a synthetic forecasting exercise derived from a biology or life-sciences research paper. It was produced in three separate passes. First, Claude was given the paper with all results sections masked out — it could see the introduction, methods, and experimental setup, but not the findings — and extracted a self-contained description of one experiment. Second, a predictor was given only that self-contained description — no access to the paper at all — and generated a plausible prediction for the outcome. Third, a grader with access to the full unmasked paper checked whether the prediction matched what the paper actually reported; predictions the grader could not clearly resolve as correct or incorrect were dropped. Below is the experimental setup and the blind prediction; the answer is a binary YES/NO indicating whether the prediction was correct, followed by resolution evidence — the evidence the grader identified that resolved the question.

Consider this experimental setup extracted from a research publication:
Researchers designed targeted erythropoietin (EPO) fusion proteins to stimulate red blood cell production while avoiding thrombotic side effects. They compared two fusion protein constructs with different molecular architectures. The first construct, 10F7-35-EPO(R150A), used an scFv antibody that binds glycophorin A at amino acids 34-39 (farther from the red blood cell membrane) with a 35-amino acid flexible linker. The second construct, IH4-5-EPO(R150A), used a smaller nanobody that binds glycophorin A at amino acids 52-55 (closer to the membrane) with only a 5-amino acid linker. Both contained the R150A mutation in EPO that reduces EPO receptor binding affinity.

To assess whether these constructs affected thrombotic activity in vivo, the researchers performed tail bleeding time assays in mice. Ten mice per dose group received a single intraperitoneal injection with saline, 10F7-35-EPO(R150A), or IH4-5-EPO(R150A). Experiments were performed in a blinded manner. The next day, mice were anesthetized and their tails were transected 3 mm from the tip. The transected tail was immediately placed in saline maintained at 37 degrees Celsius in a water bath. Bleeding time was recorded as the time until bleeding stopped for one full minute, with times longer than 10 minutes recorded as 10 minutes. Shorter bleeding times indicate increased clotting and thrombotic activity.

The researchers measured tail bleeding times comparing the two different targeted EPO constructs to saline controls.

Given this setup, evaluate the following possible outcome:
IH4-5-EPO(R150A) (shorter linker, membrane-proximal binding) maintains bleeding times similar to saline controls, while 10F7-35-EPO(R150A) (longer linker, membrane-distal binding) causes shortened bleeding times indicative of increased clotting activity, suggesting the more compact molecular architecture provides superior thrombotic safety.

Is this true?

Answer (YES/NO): YES